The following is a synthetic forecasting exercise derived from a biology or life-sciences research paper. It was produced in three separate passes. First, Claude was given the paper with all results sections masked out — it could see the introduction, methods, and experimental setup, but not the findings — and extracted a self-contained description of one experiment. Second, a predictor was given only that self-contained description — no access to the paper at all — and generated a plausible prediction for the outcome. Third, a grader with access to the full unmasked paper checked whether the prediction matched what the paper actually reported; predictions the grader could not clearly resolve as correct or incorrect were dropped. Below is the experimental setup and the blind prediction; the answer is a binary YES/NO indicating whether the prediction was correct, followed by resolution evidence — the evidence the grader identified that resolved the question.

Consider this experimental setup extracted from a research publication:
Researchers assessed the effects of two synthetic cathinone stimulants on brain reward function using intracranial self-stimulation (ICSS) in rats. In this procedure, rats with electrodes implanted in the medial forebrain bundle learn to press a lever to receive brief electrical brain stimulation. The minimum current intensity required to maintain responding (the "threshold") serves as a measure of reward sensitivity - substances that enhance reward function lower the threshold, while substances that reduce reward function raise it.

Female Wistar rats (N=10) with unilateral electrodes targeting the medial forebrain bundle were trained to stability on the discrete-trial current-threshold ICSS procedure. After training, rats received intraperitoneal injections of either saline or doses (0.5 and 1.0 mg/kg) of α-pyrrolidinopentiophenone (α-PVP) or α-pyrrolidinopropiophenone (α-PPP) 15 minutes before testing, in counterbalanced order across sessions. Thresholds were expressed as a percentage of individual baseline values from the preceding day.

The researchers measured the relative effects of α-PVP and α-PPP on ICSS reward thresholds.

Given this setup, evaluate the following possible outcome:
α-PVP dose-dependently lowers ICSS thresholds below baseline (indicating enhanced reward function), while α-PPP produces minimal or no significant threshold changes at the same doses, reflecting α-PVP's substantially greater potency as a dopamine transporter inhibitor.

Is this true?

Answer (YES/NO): NO